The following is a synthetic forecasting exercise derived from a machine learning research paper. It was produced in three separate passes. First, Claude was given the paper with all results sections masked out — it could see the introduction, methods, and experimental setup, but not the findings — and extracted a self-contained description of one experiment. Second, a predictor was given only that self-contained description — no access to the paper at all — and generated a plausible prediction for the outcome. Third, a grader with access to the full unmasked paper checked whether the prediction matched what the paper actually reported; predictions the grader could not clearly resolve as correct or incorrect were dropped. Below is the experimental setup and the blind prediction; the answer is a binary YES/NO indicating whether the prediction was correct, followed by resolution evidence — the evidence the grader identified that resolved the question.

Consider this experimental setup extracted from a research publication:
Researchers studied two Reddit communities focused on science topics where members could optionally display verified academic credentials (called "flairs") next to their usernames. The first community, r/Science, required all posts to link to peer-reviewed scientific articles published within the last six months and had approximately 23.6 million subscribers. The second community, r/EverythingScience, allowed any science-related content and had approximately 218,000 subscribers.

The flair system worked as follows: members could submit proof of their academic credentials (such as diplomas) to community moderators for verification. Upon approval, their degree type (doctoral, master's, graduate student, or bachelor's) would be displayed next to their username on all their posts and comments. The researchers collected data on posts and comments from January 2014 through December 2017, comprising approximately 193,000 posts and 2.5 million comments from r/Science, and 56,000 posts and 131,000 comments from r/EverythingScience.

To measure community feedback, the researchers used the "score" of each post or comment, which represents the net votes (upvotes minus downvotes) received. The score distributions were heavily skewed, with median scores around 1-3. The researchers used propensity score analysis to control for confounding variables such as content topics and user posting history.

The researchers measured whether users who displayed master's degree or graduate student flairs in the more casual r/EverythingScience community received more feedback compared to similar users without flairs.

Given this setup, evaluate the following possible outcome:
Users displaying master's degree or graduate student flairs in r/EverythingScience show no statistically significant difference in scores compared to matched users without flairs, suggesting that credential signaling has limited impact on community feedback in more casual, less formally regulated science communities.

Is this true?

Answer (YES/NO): YES